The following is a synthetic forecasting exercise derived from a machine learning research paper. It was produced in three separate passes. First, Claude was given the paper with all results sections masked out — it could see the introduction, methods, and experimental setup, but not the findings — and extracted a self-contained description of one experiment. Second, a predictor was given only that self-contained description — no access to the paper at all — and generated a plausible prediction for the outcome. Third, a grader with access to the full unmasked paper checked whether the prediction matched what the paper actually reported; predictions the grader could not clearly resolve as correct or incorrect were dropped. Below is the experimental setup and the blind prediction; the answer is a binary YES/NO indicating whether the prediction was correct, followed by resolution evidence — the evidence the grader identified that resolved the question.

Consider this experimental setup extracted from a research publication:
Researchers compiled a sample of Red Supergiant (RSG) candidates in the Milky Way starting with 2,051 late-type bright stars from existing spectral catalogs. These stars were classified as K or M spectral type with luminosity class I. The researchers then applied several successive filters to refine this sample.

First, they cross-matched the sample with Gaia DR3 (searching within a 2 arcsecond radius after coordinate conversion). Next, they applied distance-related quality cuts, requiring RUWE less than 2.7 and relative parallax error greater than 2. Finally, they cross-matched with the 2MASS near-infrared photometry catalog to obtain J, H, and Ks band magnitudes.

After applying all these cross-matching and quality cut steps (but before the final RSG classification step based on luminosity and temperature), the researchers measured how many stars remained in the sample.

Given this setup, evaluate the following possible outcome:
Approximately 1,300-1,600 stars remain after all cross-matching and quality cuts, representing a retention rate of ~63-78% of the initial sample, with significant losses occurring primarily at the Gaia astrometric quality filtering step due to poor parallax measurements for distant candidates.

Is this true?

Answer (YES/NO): YES